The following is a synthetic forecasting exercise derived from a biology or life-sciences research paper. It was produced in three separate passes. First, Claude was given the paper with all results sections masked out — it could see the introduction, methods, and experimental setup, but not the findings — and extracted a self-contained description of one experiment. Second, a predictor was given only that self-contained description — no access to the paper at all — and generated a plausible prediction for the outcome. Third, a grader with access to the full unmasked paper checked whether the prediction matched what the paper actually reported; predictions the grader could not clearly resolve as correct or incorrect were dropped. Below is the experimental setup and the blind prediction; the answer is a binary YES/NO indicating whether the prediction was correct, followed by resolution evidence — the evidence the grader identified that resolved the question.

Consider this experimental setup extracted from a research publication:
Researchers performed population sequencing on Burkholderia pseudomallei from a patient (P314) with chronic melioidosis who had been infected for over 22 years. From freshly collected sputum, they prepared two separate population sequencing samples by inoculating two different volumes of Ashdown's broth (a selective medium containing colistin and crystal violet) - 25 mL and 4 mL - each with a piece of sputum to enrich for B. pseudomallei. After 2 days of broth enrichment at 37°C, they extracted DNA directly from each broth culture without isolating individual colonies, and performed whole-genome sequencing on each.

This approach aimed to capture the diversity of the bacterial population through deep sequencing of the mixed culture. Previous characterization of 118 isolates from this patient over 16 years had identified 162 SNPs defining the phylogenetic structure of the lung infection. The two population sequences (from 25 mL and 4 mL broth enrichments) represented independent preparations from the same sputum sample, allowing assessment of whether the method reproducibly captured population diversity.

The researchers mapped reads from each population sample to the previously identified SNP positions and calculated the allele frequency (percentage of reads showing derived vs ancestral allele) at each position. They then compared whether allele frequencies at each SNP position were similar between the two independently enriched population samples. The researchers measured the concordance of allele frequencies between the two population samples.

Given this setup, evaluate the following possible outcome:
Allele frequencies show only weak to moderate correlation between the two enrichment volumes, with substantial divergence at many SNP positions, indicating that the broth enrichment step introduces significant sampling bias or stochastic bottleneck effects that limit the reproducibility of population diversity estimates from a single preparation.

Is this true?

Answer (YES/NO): NO